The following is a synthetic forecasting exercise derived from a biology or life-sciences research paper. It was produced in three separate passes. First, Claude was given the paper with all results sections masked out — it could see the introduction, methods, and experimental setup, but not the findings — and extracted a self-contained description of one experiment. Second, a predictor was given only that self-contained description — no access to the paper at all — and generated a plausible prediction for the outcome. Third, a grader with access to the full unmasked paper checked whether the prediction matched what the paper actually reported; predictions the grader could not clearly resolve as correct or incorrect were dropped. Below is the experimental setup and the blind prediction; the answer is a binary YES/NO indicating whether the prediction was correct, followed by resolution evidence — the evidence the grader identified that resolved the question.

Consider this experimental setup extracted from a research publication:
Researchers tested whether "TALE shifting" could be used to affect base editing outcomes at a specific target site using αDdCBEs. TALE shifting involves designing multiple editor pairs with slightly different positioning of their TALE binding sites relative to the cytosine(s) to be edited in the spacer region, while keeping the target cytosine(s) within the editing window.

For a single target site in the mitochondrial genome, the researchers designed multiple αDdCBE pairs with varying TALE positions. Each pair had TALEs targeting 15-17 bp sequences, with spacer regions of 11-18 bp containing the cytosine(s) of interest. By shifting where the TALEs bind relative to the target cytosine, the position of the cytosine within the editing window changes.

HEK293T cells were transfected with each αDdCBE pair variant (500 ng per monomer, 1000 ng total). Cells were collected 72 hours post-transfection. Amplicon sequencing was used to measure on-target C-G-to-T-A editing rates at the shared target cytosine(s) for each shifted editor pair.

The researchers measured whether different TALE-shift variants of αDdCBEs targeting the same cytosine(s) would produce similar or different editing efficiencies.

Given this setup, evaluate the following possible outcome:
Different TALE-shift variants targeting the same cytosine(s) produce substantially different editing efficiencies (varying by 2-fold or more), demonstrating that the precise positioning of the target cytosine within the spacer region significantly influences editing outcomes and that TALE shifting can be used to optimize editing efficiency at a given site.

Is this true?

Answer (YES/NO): YES